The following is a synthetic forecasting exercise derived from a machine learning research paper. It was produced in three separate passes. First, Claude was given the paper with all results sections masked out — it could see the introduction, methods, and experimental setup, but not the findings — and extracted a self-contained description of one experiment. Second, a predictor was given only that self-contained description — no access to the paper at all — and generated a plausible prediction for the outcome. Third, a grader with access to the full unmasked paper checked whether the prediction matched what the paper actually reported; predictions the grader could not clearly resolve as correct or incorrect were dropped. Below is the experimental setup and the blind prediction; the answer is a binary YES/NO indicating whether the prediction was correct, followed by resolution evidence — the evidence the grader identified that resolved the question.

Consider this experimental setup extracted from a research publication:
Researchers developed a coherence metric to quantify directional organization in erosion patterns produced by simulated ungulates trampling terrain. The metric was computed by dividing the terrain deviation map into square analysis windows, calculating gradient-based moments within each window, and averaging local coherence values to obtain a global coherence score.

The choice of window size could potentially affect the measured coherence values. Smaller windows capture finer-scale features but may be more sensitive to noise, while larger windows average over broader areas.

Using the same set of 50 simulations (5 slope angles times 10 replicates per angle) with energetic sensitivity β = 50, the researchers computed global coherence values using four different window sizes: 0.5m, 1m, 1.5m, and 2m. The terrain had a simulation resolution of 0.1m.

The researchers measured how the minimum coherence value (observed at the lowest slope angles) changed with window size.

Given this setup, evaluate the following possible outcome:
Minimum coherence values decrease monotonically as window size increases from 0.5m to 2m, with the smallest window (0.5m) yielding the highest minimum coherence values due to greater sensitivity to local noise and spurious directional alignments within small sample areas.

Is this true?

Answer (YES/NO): YES